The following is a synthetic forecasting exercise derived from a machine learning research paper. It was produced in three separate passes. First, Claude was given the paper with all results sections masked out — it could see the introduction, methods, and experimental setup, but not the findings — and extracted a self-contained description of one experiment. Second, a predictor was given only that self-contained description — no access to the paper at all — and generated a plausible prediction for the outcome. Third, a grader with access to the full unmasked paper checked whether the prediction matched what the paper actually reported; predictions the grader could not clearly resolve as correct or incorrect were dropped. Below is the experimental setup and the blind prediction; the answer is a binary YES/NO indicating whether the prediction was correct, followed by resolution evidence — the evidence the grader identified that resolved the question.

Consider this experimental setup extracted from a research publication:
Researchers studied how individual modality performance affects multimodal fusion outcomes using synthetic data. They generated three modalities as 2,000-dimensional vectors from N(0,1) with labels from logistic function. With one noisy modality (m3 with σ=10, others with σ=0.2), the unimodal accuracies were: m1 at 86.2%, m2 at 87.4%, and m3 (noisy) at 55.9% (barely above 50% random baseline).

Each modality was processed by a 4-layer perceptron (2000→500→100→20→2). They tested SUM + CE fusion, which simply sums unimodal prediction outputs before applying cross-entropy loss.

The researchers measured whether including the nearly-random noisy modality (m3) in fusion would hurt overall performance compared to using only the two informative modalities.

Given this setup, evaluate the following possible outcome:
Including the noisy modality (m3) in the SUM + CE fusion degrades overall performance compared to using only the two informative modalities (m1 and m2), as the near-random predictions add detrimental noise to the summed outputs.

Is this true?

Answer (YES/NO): YES